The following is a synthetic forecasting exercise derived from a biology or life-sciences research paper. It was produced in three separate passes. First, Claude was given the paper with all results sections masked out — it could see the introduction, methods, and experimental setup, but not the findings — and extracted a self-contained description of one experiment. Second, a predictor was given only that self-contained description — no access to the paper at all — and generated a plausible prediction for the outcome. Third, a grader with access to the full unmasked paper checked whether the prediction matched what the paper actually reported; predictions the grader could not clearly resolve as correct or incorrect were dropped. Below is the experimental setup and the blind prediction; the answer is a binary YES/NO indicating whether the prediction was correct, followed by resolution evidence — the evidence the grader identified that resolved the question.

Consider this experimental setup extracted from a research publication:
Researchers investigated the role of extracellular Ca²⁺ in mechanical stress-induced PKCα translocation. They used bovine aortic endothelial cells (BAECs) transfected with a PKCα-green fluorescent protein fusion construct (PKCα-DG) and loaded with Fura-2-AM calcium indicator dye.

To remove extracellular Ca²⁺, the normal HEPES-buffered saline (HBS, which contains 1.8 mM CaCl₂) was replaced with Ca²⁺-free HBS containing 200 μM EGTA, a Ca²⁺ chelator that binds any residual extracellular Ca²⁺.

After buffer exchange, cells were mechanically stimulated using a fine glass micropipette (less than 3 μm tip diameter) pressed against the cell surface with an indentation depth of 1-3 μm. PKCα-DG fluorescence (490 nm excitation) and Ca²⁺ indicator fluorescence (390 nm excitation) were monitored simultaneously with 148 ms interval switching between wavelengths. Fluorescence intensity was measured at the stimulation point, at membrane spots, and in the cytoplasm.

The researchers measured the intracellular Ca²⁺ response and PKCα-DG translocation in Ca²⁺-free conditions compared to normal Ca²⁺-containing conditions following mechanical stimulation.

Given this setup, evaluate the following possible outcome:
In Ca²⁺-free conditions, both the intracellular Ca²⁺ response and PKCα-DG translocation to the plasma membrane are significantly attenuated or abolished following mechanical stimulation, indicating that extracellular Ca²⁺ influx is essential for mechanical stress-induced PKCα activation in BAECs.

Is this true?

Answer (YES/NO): NO